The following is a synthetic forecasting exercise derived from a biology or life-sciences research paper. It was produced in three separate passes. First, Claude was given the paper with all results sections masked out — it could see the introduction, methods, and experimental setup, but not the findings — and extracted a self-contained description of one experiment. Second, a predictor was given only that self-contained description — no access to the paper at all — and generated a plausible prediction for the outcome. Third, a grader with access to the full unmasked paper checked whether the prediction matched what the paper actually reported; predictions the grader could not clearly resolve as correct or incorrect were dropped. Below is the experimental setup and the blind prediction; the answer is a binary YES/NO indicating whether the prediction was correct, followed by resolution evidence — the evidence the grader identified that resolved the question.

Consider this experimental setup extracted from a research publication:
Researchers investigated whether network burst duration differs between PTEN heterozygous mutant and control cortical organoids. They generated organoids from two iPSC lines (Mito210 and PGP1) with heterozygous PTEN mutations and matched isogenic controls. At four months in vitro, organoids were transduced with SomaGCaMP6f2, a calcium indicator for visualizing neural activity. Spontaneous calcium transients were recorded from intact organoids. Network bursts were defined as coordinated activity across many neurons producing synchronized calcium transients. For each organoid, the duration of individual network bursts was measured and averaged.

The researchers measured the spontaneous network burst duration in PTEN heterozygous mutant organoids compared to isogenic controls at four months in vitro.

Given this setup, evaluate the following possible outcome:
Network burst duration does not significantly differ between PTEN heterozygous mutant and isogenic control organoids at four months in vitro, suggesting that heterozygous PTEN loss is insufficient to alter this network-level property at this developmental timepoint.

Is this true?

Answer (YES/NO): NO